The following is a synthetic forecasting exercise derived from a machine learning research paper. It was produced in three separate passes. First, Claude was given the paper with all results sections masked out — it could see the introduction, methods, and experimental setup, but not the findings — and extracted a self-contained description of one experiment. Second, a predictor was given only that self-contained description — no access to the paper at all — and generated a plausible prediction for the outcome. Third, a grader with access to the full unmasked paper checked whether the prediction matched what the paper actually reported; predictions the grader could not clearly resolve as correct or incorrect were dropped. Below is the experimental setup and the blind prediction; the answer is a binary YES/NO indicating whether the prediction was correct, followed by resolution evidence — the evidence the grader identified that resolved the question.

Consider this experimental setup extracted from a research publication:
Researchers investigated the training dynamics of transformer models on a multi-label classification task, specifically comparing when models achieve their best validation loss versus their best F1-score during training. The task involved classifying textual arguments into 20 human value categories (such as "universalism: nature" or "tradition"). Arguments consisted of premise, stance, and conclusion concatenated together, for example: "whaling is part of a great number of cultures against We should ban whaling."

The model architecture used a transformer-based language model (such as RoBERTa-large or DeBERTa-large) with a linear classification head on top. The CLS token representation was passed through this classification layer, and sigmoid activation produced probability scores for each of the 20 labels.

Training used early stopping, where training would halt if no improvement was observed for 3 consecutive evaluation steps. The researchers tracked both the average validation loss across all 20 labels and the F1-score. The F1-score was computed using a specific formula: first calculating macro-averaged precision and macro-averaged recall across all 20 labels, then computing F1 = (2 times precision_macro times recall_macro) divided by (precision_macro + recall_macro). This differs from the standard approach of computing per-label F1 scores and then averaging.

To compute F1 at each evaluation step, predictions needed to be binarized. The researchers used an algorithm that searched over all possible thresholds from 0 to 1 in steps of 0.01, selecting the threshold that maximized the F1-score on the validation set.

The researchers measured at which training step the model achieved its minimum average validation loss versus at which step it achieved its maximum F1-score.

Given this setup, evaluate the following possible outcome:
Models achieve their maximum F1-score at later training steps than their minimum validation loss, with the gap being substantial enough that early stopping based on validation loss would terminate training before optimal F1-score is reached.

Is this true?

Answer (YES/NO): NO